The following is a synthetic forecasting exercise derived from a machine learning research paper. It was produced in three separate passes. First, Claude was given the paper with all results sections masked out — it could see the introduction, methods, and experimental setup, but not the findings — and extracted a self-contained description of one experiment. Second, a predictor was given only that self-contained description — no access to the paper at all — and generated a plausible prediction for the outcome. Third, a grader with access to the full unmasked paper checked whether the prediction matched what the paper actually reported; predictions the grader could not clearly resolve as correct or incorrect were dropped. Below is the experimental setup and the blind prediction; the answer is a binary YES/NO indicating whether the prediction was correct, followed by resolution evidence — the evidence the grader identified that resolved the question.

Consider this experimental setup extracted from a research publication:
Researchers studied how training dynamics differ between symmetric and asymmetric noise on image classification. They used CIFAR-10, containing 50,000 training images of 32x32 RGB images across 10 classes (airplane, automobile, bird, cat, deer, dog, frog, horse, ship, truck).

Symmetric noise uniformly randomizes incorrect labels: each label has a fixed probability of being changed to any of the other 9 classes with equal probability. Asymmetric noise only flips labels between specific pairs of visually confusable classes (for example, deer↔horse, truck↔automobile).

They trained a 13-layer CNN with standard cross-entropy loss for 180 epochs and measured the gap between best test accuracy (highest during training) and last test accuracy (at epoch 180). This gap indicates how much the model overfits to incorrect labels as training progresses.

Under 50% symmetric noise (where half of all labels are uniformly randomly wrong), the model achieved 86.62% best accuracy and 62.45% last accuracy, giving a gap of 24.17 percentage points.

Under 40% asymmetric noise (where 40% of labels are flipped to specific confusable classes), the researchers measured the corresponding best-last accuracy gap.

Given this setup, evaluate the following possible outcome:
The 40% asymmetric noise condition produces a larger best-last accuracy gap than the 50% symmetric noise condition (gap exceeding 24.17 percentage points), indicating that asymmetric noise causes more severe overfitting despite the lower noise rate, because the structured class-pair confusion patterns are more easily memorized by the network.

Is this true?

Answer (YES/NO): YES